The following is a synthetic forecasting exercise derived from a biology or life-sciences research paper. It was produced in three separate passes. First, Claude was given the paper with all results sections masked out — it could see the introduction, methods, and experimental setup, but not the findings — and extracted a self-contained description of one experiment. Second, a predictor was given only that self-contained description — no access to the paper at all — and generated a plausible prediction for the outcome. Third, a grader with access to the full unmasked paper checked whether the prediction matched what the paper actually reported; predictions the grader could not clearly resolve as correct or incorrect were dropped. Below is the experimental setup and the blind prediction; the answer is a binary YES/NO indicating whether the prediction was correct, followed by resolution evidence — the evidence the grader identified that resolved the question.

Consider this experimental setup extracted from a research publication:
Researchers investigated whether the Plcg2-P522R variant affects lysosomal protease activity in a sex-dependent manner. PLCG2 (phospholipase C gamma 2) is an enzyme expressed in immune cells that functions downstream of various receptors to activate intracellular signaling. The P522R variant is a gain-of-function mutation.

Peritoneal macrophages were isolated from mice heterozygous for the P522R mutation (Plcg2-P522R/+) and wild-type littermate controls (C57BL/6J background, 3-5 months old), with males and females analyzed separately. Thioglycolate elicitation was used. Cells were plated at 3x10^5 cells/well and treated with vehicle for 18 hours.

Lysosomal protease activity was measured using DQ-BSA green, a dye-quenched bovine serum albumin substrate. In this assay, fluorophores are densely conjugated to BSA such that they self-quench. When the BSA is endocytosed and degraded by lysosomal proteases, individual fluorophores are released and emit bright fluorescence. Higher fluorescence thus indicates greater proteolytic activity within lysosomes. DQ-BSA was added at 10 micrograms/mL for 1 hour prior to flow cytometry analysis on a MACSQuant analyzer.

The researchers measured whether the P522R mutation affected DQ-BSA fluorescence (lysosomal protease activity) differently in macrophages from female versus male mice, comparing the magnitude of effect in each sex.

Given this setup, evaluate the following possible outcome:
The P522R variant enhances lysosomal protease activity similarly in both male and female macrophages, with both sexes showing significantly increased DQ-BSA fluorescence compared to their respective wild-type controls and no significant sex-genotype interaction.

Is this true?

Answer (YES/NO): NO